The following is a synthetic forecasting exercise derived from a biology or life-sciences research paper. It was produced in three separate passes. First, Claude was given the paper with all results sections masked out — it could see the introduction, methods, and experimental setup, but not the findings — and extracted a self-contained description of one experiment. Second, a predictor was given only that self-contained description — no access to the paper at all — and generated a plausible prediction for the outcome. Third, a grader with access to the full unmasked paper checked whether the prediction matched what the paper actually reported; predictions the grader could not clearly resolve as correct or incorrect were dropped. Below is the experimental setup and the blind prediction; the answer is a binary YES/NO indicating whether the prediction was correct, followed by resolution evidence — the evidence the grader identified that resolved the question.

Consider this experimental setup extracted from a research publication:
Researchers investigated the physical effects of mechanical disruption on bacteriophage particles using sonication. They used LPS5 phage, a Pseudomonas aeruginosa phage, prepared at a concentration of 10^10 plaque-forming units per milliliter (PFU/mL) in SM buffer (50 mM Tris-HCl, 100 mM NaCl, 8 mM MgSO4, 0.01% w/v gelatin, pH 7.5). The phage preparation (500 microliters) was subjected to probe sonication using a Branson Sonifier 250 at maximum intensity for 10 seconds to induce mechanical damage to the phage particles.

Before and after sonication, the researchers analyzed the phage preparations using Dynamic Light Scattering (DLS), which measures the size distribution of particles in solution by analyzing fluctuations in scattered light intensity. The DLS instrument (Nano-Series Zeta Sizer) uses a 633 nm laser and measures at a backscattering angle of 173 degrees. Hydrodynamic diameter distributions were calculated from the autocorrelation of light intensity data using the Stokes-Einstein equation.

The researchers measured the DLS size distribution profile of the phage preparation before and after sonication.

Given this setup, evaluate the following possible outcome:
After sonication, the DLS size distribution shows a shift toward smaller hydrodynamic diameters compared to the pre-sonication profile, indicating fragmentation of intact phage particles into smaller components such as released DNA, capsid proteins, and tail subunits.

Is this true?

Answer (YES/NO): NO